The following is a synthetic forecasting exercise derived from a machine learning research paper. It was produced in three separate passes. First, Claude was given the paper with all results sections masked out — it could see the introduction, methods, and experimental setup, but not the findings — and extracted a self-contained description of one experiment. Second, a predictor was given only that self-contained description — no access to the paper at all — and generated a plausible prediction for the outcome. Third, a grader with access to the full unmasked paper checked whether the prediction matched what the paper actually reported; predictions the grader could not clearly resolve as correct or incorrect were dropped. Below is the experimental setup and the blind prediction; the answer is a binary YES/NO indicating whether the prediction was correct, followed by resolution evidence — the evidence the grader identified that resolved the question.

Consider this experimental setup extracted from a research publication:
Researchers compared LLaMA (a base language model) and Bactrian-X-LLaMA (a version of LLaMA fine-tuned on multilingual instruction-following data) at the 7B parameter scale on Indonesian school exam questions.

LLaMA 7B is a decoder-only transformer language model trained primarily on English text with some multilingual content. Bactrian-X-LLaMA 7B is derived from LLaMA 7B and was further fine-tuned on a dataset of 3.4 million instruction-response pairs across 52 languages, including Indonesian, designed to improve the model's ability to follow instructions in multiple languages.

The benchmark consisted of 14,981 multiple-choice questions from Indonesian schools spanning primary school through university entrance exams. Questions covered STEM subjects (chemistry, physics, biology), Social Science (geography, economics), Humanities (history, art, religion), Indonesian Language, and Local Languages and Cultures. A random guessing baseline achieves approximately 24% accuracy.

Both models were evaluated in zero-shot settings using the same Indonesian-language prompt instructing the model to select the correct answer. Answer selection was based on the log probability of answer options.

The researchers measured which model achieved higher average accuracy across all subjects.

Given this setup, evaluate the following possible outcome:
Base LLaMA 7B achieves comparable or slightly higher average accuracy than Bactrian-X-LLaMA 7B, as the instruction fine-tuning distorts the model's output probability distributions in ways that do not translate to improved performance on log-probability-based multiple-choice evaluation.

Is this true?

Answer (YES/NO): NO